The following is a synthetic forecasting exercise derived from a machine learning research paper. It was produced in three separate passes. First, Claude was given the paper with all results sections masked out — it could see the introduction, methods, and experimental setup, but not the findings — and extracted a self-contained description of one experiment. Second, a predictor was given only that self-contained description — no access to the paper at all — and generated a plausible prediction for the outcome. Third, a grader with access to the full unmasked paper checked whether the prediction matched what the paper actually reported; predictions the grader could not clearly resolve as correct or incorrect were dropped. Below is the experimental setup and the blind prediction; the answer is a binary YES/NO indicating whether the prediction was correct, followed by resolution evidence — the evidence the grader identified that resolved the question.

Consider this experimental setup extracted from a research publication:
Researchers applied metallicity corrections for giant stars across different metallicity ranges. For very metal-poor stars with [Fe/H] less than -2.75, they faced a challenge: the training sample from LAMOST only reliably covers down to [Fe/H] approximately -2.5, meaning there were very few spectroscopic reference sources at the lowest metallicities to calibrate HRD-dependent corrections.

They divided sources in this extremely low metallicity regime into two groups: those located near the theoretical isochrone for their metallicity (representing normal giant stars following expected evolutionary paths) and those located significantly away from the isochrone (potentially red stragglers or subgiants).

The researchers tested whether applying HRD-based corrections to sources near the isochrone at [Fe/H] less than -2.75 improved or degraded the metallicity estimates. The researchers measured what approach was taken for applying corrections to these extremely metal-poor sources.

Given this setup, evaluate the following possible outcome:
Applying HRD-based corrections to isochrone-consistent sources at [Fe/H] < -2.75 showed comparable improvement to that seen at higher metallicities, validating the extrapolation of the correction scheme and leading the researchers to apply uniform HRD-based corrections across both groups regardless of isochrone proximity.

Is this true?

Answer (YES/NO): NO